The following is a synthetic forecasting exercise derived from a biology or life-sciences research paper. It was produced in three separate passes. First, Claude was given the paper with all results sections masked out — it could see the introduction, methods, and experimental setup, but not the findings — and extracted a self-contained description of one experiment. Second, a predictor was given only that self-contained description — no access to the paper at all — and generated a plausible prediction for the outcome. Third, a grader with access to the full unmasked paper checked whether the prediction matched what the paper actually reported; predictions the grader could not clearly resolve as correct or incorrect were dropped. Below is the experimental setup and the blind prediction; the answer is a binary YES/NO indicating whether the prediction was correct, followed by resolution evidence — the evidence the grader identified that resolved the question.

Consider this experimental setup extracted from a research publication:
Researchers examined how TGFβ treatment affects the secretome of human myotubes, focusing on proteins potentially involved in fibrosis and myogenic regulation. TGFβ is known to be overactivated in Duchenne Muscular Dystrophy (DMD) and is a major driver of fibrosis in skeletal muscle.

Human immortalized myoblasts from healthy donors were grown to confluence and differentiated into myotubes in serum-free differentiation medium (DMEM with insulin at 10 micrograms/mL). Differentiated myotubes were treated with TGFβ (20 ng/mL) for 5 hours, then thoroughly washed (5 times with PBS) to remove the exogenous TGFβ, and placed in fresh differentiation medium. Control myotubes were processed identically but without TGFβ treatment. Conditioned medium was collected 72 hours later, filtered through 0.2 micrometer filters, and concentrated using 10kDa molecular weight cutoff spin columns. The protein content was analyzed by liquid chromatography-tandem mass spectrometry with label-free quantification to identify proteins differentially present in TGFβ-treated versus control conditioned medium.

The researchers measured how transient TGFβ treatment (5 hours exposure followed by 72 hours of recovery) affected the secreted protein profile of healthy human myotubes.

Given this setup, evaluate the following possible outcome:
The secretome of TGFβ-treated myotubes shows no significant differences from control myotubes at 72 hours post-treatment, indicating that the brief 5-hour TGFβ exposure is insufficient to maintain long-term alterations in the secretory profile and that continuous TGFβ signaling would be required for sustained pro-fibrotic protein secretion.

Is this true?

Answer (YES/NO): NO